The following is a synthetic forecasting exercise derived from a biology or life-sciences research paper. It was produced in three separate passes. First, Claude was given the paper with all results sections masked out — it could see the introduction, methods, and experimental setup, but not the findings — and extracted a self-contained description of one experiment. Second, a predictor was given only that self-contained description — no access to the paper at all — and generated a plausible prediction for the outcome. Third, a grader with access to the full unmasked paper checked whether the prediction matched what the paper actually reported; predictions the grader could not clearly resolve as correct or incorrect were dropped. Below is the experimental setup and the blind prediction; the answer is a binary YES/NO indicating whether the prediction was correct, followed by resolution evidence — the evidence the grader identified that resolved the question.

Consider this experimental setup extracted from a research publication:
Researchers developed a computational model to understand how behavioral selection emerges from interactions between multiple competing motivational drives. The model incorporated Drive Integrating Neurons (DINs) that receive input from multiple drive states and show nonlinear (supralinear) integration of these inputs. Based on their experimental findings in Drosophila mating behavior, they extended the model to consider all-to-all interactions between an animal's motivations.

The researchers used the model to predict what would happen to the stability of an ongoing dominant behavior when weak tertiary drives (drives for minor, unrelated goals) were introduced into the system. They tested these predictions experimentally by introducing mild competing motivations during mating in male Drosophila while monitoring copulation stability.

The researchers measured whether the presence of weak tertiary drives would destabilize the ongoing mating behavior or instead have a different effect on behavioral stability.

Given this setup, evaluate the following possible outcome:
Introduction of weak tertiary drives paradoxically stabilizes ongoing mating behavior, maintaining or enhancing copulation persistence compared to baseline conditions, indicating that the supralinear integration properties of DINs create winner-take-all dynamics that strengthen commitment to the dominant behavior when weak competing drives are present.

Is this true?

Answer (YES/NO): YES